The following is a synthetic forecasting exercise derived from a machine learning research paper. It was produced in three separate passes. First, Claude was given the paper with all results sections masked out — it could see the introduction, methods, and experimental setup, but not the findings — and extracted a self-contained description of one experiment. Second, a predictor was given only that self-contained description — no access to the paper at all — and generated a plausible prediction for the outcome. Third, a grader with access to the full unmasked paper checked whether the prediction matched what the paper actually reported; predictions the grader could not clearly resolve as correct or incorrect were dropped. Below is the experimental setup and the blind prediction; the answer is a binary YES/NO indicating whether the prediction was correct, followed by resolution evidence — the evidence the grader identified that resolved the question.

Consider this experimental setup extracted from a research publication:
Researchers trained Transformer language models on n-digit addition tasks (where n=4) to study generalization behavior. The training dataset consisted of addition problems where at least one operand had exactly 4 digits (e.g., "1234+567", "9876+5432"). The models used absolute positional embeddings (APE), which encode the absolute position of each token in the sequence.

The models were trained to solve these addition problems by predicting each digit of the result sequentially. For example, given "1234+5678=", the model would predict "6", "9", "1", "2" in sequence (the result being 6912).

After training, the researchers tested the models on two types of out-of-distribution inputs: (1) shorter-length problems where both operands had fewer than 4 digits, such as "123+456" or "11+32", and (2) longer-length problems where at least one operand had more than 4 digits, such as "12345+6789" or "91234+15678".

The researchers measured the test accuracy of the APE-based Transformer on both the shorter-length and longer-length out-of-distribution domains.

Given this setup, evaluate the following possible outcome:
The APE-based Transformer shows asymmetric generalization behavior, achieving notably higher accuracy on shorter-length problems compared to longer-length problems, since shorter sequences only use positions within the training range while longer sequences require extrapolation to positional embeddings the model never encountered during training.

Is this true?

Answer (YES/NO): YES